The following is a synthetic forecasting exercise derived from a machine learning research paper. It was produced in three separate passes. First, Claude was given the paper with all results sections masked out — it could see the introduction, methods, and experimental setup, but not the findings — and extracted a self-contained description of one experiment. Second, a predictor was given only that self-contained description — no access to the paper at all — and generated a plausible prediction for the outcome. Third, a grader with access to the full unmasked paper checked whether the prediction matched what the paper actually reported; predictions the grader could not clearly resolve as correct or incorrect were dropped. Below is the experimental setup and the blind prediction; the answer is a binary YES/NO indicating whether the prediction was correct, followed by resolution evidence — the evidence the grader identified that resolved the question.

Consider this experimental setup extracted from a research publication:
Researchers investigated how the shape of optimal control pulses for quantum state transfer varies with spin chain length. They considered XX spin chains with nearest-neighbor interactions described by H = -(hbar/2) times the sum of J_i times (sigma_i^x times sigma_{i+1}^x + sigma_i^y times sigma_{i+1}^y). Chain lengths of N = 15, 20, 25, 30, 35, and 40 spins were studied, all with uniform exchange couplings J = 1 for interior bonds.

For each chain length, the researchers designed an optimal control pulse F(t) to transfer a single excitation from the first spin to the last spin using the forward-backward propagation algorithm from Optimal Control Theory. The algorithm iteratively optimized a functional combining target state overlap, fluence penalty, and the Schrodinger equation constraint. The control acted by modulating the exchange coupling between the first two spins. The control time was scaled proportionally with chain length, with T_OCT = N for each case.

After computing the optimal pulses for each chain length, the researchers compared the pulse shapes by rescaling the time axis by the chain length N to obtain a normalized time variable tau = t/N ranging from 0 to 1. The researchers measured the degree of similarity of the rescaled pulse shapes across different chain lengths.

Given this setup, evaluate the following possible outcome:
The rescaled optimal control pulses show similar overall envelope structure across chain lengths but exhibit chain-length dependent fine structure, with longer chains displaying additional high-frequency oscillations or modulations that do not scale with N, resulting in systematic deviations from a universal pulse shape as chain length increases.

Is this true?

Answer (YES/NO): NO